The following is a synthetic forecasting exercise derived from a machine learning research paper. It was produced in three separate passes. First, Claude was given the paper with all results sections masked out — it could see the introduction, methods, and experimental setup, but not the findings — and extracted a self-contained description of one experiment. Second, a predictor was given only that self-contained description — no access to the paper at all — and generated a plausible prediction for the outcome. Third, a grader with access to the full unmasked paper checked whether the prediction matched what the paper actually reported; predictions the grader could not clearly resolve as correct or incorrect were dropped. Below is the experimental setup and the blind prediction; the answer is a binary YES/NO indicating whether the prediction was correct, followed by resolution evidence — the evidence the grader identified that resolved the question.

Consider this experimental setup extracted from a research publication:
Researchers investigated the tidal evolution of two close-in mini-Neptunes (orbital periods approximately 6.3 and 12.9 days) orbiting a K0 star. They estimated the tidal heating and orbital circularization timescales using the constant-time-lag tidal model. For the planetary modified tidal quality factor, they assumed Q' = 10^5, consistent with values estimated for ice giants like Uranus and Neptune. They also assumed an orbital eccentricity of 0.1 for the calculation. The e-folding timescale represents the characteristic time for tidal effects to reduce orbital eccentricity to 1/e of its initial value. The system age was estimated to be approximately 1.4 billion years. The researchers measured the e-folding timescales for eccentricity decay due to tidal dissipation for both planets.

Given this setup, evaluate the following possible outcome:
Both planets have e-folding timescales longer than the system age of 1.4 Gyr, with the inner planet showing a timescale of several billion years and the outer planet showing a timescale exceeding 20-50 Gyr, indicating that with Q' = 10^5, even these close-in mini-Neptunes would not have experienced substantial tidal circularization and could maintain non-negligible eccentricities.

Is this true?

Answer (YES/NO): YES